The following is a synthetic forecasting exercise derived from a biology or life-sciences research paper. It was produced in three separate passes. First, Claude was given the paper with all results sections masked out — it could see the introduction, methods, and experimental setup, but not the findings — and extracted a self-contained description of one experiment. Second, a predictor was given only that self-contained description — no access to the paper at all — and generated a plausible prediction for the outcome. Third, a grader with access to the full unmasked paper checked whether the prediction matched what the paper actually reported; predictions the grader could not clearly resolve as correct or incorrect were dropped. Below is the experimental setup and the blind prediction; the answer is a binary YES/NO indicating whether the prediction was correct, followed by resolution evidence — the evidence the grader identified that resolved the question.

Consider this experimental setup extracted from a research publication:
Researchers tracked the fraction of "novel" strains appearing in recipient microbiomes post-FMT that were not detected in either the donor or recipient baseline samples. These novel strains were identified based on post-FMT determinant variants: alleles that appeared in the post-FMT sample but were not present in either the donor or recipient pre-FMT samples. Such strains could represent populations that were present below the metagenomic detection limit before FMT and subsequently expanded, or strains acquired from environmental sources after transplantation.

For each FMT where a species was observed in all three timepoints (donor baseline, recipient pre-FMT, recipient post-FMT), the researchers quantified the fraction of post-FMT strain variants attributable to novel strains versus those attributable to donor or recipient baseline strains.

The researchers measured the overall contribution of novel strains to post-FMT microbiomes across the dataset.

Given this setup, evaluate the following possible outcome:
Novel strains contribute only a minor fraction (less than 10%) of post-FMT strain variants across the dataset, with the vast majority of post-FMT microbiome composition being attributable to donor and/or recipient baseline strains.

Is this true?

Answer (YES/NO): NO